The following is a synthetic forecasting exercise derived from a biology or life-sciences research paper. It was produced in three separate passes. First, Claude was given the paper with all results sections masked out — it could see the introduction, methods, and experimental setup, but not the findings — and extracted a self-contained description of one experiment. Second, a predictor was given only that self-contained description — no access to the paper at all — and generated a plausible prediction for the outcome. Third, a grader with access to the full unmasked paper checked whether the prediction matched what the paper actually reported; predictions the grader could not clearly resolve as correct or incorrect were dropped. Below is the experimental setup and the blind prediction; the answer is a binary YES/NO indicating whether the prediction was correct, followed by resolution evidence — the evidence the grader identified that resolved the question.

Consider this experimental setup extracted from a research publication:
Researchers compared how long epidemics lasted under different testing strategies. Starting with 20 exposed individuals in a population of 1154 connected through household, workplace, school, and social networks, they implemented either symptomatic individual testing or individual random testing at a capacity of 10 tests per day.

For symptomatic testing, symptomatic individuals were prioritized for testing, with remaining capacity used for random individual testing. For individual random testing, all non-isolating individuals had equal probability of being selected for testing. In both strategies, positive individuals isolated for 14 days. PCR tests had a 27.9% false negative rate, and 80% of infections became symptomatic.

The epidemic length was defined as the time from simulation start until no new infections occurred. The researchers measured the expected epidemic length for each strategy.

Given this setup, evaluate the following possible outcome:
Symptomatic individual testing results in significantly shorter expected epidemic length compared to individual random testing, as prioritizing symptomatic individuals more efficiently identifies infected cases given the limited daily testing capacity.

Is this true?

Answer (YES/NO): YES